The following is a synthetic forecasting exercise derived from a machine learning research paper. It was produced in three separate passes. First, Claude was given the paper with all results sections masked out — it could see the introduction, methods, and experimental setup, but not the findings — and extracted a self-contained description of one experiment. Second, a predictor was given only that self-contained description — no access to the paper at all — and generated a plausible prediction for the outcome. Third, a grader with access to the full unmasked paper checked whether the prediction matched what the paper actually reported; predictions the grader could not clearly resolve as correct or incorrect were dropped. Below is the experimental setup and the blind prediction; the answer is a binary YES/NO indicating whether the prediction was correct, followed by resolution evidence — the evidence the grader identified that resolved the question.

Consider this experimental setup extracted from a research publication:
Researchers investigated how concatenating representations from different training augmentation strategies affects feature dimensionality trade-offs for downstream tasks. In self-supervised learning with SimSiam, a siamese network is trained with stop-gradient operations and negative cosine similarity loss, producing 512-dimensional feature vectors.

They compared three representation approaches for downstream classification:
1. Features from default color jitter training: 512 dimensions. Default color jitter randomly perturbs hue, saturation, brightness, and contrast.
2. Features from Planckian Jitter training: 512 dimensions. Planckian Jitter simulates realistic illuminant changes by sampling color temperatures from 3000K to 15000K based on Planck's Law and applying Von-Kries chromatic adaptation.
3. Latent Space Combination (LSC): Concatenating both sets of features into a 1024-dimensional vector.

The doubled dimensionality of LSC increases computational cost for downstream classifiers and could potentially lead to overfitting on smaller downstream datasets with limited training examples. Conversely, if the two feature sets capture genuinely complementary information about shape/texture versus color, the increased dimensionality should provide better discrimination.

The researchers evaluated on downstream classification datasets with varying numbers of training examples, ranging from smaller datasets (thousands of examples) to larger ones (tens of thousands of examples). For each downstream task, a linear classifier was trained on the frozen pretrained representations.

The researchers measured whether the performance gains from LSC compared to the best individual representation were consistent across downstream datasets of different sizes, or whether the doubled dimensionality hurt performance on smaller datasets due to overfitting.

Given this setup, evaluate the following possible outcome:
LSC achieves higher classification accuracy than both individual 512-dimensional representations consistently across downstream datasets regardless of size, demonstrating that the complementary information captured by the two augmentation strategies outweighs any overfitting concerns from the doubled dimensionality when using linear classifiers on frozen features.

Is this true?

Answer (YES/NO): YES